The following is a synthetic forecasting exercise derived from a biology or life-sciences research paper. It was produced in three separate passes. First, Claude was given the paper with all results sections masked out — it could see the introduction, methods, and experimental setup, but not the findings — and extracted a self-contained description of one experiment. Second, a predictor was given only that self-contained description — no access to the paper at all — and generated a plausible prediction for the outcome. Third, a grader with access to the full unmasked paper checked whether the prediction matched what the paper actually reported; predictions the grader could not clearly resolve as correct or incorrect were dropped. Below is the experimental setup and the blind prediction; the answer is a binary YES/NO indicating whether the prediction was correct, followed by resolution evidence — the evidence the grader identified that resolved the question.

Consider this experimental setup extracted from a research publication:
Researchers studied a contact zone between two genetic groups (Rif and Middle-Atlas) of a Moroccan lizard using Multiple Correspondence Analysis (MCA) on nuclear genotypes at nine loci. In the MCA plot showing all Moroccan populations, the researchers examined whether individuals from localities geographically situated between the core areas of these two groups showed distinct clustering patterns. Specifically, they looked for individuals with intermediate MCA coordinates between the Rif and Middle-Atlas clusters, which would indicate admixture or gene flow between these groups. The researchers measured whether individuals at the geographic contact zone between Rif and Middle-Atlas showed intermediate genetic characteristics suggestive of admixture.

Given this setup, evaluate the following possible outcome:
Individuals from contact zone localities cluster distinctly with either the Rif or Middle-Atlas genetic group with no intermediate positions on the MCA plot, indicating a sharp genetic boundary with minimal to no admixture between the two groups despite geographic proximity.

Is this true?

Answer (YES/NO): YES